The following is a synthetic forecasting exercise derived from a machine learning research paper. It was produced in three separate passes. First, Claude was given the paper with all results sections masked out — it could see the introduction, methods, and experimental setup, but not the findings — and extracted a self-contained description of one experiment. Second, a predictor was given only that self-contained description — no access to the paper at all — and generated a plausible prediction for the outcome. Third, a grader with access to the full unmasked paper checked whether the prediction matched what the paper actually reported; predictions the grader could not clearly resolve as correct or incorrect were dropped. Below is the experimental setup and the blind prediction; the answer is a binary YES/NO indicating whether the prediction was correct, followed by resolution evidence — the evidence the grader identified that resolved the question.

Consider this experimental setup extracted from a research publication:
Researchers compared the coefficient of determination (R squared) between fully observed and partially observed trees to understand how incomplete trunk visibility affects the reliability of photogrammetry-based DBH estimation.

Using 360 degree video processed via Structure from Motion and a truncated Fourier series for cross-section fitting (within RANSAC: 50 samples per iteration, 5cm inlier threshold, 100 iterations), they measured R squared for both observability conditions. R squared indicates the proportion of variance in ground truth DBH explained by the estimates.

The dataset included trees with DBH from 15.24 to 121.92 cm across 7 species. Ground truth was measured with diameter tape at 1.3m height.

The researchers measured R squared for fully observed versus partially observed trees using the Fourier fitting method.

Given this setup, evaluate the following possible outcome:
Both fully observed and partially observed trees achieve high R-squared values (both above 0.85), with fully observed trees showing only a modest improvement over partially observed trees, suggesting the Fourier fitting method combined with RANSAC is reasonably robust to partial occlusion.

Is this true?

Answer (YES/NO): NO